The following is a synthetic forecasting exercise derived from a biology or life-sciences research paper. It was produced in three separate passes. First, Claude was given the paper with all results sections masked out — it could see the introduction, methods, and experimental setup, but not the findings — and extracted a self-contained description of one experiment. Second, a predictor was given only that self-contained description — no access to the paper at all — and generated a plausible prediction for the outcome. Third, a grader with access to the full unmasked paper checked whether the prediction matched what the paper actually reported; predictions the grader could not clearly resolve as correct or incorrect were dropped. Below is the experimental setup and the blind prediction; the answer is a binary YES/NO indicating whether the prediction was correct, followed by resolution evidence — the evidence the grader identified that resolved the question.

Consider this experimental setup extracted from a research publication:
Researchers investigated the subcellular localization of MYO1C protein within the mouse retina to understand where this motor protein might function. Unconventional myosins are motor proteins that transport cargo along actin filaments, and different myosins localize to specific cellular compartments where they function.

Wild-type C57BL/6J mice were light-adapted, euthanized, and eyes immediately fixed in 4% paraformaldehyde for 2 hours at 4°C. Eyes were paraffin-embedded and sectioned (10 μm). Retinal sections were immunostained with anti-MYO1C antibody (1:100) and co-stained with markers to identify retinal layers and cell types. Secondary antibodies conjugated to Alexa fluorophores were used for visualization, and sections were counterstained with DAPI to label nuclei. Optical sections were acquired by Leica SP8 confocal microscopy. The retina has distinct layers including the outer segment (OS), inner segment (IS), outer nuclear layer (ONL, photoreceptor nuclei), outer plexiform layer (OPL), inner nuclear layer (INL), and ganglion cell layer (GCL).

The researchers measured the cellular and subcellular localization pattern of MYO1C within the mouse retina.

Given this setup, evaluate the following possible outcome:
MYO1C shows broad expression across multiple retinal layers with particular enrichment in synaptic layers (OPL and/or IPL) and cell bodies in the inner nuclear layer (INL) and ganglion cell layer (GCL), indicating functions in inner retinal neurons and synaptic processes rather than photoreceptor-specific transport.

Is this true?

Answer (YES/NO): NO